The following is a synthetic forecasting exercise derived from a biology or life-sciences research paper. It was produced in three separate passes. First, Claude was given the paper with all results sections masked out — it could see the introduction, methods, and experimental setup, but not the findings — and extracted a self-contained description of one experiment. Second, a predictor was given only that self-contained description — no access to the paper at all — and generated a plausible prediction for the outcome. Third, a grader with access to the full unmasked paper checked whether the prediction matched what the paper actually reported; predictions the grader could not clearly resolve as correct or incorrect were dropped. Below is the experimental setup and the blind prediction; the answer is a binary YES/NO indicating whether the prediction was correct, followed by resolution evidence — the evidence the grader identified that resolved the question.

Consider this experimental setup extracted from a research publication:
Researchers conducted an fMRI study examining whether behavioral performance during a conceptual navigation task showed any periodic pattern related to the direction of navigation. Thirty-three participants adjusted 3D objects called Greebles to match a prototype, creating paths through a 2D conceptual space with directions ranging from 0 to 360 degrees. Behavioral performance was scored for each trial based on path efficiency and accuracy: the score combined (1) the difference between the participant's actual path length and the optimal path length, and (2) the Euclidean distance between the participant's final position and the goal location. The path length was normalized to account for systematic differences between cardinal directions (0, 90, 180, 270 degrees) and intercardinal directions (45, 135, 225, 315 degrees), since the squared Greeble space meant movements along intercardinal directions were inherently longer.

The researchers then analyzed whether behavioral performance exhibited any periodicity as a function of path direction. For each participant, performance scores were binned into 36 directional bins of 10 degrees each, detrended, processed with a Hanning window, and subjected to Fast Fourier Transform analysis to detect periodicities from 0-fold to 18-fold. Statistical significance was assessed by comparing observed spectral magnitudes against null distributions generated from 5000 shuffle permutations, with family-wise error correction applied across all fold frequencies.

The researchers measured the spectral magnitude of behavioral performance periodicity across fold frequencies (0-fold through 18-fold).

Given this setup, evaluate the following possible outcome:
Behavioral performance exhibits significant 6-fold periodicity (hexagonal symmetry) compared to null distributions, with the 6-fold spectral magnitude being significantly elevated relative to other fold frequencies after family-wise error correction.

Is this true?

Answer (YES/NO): NO